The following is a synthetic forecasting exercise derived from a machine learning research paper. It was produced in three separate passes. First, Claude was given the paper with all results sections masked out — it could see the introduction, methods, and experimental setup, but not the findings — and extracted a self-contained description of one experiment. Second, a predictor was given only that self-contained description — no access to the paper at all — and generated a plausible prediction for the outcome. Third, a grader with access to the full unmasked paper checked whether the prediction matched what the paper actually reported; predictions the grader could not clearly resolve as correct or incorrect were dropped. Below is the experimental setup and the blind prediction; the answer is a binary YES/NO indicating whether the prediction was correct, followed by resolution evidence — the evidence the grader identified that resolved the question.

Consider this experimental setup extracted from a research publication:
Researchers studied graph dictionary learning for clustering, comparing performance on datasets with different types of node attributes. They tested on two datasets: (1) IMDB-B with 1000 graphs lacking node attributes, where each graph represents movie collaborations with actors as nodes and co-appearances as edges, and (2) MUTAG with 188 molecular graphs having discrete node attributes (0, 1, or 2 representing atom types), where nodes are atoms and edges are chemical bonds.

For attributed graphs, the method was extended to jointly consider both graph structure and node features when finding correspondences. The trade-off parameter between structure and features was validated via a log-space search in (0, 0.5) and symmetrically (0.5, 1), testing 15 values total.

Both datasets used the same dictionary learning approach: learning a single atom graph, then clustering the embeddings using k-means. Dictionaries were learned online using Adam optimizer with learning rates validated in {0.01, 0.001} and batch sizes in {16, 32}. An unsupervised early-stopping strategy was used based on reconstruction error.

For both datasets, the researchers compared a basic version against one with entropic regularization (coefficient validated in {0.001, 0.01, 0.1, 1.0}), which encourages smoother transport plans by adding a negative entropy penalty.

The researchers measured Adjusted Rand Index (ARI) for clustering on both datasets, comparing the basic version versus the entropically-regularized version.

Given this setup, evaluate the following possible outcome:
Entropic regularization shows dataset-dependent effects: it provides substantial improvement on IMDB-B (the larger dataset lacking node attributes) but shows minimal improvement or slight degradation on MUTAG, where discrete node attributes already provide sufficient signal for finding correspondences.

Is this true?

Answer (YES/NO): NO